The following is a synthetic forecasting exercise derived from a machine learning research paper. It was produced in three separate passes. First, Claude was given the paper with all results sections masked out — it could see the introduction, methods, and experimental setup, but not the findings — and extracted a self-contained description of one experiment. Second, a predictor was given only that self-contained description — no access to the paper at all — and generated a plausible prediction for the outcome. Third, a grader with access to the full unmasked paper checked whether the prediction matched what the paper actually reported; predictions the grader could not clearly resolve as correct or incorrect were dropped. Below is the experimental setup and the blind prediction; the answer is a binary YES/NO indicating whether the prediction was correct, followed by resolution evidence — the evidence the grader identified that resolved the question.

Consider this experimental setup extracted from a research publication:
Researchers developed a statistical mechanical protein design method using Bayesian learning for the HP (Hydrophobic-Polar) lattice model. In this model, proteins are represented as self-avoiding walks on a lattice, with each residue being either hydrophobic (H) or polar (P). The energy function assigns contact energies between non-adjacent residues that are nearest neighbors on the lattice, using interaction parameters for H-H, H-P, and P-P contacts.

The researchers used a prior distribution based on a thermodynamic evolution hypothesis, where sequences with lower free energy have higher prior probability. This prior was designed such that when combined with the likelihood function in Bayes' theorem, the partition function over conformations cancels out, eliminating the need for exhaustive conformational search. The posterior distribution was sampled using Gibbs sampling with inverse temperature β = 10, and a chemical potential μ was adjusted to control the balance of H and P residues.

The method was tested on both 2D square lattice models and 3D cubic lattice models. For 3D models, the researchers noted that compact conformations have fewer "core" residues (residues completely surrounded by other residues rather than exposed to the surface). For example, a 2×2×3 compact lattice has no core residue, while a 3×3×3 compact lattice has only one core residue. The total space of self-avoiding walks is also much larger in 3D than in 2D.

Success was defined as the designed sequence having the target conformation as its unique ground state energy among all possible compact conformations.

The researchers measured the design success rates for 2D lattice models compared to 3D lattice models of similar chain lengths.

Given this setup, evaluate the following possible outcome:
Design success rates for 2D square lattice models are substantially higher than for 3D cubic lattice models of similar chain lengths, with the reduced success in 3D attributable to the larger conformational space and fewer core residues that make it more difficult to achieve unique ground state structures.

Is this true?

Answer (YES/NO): YES